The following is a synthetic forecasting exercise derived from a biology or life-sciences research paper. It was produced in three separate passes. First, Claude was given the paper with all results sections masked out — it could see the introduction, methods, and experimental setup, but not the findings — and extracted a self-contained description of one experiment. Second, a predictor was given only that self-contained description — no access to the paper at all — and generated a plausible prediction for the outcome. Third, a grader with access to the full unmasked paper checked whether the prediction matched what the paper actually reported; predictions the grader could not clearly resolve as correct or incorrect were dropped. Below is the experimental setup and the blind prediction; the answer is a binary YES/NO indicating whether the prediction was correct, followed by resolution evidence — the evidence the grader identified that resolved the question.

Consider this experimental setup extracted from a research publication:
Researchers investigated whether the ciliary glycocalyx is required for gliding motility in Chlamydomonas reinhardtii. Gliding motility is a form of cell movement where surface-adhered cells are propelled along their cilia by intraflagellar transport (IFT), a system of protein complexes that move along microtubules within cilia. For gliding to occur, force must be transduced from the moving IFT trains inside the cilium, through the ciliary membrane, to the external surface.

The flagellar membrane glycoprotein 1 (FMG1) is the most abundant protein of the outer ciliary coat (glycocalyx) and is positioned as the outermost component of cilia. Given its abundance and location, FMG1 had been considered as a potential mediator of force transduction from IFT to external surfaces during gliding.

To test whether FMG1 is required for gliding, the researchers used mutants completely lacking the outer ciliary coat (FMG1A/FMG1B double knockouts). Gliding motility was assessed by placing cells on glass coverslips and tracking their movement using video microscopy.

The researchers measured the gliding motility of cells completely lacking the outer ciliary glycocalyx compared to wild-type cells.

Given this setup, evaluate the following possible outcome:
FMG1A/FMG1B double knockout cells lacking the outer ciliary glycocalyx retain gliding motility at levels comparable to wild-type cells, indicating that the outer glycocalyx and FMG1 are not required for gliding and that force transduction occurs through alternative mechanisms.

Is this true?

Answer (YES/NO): YES